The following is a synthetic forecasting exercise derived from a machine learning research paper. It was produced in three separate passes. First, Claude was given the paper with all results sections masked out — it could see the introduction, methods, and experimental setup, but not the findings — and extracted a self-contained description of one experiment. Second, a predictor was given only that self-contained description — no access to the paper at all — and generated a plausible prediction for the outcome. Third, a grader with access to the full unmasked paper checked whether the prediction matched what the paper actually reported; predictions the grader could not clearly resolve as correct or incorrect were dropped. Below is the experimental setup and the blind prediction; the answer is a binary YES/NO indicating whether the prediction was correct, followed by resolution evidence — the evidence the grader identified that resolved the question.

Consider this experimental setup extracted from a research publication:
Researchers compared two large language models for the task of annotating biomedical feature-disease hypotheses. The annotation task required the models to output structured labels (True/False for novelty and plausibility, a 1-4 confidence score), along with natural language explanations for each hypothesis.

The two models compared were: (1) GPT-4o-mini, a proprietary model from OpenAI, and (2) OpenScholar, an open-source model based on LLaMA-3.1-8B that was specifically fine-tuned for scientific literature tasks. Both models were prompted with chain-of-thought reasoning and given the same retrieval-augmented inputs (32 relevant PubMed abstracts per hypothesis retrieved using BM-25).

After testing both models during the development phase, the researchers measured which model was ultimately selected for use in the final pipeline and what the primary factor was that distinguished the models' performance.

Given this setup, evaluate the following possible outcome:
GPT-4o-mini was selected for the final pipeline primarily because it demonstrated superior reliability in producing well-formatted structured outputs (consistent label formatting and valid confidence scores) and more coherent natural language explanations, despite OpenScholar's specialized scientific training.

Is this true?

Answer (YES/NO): NO